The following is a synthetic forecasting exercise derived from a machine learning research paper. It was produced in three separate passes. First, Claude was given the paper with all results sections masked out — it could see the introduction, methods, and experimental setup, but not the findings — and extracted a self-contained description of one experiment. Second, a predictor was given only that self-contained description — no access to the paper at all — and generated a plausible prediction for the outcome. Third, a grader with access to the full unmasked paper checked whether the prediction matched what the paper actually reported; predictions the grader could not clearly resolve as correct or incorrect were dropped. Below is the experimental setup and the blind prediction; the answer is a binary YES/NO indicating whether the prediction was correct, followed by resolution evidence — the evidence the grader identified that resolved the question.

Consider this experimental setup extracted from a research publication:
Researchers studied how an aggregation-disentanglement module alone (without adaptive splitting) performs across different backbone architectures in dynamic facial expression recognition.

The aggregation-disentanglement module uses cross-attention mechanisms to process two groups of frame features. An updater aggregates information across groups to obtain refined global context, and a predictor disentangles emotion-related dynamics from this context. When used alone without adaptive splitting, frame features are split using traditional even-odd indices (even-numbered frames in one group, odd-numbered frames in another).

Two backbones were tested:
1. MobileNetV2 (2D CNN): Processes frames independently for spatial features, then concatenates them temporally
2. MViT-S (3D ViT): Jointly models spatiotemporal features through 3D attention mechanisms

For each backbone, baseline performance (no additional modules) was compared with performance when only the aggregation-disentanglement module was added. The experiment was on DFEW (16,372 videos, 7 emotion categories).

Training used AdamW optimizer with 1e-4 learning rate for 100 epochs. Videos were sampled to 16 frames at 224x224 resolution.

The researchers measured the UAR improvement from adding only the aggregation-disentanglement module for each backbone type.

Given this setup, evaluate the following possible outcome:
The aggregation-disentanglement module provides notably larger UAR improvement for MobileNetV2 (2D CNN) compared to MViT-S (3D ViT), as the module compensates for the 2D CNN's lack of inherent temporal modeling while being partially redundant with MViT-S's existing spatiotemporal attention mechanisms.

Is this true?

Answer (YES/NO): YES